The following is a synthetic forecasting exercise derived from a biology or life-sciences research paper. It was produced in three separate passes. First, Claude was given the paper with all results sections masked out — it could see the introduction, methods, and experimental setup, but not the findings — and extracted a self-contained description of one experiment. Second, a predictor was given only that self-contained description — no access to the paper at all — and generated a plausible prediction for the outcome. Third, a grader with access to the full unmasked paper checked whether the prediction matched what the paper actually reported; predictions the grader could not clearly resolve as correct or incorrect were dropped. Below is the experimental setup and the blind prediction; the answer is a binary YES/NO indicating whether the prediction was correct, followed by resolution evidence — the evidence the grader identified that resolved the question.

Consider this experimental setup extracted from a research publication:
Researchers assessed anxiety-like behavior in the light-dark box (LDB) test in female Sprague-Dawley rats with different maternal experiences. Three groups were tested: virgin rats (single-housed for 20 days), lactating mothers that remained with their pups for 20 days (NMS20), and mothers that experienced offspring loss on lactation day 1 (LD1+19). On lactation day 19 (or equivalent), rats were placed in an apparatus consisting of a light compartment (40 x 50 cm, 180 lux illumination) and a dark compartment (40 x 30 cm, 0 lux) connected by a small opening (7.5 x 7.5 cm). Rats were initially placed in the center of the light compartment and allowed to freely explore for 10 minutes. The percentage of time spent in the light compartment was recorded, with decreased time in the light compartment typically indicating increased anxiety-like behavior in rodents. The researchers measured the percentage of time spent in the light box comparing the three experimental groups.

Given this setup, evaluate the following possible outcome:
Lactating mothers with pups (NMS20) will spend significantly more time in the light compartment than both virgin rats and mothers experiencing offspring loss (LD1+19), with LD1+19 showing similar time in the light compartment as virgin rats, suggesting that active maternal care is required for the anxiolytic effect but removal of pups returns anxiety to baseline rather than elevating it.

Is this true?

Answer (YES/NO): NO